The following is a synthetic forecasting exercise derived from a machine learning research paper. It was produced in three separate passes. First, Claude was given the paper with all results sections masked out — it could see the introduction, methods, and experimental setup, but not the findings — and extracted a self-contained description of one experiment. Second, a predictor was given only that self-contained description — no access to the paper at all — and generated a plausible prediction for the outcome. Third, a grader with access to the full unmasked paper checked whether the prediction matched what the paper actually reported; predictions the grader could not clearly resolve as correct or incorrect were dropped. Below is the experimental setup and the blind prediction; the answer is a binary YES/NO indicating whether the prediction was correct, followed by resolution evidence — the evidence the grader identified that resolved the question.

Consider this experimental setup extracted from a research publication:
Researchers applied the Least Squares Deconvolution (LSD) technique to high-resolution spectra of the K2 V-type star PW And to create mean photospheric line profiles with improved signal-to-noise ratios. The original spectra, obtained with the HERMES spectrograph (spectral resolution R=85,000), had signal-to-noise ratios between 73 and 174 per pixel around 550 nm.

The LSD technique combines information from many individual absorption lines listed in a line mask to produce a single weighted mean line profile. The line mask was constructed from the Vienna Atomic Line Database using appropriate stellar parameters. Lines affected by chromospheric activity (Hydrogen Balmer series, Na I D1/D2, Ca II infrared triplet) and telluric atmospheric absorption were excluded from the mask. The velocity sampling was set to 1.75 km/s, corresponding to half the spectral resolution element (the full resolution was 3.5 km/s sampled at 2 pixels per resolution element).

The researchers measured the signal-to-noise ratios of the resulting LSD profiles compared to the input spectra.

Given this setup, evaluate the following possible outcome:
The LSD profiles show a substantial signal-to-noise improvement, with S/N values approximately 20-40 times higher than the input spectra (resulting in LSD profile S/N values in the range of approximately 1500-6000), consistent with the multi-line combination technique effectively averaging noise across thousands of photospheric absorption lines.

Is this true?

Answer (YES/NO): NO